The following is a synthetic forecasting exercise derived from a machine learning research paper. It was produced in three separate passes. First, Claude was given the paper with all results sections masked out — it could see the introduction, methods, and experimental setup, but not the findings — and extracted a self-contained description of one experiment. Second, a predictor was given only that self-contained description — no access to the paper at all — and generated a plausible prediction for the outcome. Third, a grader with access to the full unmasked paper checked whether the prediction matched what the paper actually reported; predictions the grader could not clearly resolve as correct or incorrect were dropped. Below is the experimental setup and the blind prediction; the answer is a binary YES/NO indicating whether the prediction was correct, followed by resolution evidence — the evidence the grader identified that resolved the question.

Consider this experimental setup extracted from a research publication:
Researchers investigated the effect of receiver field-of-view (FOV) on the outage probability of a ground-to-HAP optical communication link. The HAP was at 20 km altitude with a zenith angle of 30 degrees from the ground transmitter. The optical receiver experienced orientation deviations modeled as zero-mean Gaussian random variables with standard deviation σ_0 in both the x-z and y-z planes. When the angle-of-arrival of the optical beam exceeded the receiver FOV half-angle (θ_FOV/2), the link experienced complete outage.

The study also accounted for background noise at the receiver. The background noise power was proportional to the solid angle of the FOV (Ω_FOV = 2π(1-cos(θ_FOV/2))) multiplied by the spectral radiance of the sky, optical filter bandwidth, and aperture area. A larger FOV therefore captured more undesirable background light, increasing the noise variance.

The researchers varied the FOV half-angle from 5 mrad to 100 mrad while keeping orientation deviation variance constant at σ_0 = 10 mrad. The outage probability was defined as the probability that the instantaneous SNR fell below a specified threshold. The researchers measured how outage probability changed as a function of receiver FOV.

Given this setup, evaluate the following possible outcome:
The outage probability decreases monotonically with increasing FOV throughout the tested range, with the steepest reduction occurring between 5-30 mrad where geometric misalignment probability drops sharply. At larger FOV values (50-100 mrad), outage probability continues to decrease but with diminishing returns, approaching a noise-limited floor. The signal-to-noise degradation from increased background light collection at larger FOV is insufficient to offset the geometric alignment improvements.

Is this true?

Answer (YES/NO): NO